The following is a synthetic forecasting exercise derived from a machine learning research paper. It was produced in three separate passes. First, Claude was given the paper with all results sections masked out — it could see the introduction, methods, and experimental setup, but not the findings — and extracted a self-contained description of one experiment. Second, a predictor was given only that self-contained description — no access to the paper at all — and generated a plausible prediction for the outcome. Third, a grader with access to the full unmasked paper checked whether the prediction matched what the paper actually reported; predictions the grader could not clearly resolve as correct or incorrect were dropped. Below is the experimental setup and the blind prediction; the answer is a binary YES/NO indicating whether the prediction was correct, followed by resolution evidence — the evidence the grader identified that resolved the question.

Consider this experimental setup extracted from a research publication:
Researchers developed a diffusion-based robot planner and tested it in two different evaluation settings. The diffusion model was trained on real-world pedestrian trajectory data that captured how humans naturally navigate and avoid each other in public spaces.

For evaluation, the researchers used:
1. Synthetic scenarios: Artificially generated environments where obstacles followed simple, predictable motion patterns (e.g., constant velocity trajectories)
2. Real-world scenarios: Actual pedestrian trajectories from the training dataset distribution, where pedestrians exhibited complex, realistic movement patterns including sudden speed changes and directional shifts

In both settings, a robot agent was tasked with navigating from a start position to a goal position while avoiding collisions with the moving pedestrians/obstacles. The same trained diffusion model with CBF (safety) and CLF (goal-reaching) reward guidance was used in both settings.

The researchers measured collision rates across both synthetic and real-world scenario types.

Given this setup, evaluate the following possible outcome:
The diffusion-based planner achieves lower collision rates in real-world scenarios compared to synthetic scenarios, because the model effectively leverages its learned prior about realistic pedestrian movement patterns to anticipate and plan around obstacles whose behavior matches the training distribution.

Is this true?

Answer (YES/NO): NO